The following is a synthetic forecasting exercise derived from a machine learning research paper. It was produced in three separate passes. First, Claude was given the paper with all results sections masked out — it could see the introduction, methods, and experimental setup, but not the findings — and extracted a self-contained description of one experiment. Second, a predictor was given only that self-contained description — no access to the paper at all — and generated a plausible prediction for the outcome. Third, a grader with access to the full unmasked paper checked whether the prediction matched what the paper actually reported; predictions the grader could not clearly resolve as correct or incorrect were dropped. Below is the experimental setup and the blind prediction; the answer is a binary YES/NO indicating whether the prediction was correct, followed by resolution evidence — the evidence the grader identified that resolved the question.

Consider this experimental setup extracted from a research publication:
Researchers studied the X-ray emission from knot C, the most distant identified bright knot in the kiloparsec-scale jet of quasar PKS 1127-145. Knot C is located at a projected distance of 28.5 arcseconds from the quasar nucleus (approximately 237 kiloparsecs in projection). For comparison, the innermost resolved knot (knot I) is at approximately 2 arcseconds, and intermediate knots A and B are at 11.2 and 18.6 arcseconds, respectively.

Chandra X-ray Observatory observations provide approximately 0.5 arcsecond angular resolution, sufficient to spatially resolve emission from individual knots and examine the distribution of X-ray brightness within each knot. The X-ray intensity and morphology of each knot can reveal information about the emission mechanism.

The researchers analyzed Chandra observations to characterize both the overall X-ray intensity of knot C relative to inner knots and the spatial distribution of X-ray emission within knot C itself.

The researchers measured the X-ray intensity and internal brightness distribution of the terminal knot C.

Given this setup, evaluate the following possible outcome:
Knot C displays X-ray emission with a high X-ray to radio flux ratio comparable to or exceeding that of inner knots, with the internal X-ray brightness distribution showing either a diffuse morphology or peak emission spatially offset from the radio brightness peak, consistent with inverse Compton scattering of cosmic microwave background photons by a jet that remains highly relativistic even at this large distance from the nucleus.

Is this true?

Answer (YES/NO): NO